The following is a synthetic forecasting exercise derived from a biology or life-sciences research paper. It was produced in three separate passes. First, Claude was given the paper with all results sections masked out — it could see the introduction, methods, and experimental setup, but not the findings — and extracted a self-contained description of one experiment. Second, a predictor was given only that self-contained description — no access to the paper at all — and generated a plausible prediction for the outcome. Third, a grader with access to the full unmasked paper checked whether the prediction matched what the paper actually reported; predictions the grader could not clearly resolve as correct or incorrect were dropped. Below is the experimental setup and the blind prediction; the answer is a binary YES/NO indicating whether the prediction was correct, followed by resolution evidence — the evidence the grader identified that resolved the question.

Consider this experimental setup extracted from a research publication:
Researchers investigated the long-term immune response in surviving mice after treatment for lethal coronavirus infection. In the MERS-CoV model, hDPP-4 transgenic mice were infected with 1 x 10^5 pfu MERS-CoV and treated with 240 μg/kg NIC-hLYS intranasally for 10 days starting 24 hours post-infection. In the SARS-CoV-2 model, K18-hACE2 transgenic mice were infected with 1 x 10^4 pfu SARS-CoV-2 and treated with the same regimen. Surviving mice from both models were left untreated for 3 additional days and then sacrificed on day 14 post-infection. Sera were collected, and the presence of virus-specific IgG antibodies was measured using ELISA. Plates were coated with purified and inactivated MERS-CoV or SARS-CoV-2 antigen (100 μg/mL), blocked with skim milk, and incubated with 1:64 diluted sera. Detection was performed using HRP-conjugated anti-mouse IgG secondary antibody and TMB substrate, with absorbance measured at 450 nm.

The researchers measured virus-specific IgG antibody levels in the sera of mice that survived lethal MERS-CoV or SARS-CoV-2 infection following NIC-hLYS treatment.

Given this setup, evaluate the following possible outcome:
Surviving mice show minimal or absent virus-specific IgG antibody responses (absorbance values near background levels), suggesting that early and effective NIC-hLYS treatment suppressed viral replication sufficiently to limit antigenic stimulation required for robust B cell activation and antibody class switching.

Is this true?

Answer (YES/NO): NO